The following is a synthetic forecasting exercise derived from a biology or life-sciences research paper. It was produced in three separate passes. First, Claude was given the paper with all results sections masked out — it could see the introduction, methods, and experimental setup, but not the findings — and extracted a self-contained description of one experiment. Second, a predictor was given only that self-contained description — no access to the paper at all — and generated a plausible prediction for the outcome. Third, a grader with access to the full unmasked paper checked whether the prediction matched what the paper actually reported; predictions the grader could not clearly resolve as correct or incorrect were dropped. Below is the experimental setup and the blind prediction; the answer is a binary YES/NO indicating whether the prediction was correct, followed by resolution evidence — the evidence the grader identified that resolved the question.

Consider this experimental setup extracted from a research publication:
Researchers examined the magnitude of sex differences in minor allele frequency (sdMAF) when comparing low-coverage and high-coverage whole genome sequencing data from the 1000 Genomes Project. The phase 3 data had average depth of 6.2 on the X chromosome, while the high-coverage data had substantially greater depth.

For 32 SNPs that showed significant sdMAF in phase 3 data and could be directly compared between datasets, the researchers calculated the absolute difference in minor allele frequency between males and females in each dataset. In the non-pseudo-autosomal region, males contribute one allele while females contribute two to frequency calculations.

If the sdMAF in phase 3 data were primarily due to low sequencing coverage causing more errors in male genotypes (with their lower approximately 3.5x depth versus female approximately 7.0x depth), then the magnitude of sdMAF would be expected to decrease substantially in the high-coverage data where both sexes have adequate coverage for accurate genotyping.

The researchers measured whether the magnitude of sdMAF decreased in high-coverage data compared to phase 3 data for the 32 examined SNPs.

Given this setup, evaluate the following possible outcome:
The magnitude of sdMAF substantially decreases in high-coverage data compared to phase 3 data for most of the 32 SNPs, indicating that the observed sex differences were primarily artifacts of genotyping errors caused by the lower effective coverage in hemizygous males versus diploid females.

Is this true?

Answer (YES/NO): NO